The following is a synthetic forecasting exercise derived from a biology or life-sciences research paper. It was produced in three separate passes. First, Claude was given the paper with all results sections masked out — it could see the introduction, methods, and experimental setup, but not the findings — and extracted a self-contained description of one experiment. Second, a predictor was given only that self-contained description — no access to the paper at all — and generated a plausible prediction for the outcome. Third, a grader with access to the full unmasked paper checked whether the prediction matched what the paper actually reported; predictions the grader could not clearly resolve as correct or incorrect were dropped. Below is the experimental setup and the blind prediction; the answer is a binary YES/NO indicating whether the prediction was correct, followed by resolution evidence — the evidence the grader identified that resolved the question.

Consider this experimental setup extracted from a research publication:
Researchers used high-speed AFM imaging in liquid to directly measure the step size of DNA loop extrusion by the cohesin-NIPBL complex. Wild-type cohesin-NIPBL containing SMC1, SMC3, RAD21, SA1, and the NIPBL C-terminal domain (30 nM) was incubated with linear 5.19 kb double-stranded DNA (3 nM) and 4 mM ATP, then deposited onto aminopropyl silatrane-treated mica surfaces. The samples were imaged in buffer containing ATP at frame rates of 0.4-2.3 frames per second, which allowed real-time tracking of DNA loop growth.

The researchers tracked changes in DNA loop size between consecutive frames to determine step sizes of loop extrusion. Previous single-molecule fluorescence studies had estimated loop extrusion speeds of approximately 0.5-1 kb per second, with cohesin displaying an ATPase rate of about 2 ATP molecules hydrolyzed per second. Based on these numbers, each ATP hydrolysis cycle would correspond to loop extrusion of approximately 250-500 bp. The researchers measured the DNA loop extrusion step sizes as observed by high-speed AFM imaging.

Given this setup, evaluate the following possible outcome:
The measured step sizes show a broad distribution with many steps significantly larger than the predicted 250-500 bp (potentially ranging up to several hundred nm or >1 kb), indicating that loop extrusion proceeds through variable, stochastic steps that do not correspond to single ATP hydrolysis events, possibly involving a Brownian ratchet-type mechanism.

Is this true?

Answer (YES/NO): NO